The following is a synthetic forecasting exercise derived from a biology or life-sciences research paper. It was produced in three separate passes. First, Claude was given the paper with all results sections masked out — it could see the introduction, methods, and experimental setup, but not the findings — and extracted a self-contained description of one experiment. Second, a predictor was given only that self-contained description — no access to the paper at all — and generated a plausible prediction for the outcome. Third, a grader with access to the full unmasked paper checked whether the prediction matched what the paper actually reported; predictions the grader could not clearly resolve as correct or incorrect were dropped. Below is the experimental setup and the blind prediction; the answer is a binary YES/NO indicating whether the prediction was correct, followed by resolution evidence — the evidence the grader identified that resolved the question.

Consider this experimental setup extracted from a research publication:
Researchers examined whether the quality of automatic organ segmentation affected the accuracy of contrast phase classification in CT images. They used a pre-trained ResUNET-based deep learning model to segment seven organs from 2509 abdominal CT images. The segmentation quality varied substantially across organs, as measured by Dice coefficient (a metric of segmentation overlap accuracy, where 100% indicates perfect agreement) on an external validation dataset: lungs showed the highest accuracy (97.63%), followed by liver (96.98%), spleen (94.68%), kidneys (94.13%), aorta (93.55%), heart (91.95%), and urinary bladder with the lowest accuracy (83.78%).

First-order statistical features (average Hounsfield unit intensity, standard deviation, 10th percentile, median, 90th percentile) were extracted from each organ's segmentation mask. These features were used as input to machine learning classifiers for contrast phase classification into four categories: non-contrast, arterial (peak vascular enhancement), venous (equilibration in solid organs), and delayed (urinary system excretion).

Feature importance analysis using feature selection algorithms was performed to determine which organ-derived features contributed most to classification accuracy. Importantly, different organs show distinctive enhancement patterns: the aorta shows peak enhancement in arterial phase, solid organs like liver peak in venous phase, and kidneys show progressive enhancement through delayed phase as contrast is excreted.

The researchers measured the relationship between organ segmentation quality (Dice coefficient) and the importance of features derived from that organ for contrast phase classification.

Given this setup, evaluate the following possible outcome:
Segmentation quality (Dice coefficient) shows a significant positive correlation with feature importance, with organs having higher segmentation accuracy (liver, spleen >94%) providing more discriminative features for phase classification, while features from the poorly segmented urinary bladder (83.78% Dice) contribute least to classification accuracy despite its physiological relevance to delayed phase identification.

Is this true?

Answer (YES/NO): NO